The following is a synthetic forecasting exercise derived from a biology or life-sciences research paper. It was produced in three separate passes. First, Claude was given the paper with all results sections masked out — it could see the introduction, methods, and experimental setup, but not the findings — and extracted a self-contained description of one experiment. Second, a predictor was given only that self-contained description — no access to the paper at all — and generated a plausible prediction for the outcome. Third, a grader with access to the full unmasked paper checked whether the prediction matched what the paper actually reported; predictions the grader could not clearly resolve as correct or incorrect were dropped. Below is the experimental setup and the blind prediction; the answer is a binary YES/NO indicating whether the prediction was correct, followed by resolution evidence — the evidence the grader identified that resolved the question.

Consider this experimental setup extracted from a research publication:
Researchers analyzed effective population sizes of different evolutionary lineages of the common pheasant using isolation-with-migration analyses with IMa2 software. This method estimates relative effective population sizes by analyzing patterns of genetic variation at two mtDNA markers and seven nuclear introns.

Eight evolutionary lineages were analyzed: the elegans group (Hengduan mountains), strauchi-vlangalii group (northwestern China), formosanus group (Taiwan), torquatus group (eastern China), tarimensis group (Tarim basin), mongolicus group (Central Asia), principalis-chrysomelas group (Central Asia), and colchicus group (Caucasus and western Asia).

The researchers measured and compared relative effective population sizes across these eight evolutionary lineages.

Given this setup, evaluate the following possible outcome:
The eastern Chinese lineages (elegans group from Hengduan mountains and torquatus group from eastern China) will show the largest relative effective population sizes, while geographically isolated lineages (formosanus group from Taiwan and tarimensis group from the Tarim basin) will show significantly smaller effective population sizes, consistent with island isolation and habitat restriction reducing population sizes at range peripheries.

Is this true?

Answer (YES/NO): NO